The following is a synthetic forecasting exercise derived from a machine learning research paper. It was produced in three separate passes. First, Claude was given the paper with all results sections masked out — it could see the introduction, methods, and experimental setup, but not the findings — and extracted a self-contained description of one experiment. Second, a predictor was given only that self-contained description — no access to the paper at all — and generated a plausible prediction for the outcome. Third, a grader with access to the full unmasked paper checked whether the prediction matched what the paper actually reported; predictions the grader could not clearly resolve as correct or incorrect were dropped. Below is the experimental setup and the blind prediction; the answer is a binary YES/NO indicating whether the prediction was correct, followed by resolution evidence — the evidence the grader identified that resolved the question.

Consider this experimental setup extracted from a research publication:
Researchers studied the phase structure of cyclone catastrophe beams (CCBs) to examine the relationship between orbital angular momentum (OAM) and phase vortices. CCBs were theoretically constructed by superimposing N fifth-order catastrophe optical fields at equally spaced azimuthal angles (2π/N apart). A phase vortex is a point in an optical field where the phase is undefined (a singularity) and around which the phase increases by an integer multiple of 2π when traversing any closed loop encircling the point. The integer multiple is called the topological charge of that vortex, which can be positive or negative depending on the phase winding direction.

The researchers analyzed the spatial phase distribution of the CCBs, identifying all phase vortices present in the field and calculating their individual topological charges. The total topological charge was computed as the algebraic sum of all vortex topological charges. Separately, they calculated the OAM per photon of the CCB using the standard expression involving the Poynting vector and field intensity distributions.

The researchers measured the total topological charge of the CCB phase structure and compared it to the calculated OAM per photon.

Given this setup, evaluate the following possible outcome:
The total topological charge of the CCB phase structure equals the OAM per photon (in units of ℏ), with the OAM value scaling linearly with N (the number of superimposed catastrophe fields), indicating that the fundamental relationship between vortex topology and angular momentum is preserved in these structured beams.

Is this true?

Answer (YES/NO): NO